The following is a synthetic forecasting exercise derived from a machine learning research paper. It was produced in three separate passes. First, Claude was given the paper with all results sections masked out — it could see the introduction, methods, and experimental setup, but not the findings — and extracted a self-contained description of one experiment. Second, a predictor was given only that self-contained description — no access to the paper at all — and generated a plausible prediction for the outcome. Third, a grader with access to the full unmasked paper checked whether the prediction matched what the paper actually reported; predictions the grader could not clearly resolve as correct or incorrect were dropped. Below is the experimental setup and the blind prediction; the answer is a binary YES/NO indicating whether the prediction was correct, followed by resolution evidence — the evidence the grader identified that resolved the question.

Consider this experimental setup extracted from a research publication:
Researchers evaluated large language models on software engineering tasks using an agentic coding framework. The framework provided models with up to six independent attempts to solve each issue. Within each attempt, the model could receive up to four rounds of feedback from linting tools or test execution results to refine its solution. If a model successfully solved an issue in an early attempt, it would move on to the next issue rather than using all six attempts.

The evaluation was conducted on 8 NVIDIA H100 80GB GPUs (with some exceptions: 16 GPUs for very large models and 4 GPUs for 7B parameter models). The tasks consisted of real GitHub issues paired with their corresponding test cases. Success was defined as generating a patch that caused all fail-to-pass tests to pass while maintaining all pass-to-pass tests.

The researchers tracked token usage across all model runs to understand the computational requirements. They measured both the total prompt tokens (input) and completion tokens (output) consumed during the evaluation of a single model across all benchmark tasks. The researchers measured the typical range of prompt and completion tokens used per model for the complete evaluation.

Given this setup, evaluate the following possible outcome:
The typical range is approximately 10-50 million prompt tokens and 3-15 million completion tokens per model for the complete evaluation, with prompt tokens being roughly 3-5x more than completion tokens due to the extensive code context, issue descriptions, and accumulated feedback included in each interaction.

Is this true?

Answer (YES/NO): NO